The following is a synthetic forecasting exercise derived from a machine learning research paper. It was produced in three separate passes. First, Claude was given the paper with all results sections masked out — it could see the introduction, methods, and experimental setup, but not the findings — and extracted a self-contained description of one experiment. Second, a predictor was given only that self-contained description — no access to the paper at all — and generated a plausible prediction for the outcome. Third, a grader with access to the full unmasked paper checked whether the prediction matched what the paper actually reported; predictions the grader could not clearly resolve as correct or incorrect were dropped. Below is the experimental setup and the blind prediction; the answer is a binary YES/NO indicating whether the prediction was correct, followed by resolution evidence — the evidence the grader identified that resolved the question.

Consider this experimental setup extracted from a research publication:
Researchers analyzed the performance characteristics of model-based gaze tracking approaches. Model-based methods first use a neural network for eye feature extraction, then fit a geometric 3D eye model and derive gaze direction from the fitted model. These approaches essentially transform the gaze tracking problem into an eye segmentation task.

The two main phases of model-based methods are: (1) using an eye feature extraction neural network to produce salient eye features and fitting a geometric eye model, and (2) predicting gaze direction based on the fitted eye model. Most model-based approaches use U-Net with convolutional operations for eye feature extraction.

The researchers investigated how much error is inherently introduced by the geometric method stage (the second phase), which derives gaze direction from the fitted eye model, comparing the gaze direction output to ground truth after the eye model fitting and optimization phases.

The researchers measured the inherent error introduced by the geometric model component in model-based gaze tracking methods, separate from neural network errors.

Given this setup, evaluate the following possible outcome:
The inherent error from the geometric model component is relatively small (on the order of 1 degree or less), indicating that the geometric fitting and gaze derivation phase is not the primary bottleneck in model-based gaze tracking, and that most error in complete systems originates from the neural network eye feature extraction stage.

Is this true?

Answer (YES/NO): NO